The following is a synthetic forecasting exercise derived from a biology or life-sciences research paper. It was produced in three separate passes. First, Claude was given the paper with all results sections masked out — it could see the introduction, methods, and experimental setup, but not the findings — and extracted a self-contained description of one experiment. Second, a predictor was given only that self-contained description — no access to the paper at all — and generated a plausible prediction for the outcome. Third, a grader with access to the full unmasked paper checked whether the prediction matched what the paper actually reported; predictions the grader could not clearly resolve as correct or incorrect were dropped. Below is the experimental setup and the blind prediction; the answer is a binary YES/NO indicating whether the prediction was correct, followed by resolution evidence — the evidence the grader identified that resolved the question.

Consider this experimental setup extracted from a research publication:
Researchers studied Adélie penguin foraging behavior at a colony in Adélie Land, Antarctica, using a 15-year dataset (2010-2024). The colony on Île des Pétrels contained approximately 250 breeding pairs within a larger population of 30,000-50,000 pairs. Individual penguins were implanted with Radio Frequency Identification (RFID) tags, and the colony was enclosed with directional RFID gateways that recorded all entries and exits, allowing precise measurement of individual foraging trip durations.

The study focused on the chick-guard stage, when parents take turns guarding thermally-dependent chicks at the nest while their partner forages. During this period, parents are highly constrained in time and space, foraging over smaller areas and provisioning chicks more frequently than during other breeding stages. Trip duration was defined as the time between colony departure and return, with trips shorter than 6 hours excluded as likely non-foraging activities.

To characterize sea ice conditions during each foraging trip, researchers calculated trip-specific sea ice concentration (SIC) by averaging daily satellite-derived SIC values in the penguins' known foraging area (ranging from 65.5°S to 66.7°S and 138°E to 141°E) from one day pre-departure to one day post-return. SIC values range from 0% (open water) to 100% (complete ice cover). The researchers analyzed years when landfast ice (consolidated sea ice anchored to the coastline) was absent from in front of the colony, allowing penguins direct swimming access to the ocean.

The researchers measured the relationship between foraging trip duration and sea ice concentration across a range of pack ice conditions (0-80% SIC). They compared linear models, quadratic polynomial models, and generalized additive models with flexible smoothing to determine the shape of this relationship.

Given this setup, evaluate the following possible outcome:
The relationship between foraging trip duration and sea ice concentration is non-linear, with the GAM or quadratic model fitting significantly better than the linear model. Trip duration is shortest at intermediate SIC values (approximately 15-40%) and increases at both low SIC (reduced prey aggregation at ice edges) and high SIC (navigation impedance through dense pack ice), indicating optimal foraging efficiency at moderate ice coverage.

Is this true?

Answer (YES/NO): NO